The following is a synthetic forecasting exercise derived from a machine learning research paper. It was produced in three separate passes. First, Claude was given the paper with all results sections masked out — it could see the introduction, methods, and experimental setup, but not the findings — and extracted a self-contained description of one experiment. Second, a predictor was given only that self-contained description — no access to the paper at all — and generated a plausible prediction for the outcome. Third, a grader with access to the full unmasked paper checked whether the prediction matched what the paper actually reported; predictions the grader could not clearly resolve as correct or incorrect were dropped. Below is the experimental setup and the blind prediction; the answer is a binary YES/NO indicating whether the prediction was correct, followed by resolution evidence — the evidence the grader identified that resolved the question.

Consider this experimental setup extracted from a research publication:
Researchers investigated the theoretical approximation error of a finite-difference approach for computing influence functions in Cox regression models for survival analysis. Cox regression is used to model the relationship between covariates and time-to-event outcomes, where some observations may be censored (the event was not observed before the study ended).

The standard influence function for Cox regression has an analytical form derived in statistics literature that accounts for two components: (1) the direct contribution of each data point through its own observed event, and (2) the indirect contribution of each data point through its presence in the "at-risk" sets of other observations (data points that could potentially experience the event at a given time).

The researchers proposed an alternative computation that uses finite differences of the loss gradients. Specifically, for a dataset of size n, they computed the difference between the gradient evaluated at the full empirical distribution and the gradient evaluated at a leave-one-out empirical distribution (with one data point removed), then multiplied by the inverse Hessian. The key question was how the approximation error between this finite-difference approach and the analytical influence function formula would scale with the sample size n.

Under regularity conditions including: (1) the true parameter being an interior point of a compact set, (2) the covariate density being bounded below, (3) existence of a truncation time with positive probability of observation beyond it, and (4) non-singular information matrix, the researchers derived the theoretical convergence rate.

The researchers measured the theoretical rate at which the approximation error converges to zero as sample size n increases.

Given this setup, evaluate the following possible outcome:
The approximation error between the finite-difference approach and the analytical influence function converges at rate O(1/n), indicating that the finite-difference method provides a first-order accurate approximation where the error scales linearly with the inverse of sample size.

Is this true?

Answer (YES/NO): YES